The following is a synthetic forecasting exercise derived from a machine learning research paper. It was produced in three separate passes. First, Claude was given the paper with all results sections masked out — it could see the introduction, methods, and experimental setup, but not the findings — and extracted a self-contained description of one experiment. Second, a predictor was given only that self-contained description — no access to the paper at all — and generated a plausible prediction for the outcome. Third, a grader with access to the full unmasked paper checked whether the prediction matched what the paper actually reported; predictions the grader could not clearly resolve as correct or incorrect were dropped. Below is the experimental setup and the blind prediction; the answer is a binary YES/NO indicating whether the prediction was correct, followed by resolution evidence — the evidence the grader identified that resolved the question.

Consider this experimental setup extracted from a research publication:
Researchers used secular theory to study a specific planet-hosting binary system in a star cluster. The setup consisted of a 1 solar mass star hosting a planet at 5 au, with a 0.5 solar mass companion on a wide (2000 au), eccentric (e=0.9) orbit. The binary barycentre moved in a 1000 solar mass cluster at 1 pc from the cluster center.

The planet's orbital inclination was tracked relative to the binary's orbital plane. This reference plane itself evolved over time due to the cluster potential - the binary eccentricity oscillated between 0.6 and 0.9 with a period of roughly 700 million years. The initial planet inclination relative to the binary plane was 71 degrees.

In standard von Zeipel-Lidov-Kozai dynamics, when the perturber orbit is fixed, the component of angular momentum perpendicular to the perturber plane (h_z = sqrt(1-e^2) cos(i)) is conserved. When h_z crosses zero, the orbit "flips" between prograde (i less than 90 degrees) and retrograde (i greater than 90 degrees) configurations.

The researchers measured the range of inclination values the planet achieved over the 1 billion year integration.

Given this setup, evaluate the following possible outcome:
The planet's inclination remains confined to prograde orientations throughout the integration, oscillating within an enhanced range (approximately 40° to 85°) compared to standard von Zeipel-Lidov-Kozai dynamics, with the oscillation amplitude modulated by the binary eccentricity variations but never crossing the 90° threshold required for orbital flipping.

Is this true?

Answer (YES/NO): NO